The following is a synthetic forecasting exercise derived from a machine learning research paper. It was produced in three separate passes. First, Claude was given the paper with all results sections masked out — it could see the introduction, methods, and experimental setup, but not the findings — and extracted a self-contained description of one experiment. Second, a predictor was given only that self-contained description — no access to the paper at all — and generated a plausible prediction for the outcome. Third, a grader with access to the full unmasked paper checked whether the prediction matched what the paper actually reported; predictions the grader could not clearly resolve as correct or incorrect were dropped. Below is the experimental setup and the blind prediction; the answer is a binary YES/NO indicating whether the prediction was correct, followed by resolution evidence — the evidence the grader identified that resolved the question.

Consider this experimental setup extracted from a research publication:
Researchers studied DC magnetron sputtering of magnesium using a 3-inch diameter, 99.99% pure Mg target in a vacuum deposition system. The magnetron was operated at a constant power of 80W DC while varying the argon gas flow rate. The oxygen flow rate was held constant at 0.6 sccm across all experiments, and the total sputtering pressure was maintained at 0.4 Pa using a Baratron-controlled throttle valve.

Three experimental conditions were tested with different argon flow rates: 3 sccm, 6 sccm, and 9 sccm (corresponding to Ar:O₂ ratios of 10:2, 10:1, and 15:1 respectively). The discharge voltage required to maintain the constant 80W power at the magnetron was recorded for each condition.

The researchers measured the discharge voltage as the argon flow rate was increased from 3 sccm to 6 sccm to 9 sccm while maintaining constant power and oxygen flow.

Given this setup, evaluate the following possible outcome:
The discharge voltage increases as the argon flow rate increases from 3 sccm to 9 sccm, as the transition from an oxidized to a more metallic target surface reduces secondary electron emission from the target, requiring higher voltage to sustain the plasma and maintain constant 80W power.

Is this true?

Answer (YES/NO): NO